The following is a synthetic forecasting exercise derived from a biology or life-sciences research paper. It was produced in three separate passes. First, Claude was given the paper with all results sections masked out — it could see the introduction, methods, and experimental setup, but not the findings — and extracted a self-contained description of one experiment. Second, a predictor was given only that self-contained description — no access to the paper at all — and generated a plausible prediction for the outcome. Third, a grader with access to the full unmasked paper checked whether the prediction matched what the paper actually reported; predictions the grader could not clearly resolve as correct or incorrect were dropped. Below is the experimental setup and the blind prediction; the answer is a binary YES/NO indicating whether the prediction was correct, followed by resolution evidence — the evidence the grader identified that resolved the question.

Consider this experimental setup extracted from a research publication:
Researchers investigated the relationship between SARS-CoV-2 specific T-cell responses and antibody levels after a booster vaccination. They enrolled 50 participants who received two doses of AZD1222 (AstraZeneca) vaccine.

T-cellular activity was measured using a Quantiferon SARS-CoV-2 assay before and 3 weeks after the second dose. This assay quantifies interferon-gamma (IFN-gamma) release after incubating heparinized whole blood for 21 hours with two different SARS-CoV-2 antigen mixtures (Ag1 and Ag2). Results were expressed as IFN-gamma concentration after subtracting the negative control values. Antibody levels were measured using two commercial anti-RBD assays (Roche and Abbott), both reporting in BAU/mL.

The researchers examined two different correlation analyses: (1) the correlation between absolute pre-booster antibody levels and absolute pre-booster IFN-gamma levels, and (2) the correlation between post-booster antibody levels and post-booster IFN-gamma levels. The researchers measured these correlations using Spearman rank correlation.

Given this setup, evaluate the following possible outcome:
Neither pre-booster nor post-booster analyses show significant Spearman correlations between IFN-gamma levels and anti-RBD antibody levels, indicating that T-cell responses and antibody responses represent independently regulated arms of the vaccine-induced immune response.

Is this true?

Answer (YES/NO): NO